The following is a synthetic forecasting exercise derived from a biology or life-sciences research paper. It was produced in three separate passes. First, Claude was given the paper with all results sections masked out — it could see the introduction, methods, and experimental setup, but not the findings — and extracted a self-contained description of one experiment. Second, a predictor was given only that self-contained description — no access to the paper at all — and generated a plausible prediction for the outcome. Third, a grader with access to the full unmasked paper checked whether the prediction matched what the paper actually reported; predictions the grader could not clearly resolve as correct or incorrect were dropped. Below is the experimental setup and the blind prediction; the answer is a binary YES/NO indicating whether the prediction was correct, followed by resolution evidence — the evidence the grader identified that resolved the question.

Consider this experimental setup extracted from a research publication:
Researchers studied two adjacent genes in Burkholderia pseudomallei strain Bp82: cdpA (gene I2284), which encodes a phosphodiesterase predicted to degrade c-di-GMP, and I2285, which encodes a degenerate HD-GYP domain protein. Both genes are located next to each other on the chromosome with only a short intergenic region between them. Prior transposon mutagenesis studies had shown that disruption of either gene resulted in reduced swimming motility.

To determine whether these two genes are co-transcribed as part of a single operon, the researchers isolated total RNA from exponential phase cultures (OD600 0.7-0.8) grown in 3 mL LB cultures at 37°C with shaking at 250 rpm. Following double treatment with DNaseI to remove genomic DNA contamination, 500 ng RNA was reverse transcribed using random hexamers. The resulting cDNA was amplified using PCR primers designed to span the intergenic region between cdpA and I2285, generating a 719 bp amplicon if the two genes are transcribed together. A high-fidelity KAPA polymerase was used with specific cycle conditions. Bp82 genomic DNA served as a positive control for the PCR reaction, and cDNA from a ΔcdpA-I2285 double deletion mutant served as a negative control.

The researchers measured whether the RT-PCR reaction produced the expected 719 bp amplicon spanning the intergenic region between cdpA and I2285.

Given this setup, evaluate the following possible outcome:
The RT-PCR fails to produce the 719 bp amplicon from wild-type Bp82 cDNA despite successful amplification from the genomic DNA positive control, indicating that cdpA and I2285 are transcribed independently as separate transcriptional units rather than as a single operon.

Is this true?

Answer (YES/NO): YES